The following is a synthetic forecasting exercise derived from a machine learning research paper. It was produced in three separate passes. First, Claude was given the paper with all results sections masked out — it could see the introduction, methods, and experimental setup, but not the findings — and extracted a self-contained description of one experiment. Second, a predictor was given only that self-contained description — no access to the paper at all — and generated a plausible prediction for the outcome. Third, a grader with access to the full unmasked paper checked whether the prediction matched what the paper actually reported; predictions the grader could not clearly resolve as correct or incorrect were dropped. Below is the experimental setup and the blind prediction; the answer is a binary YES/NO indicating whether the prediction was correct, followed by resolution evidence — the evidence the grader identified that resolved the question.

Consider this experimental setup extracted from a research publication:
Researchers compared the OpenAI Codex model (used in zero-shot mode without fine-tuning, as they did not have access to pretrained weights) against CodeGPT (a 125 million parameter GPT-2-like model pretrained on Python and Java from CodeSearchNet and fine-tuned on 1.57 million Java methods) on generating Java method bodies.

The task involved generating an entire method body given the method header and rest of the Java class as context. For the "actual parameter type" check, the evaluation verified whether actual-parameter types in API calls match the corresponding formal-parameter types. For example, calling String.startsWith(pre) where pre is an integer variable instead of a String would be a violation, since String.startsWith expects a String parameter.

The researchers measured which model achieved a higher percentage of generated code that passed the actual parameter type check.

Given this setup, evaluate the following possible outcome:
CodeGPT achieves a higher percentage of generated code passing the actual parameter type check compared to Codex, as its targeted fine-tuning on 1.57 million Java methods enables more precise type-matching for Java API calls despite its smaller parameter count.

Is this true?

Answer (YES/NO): NO